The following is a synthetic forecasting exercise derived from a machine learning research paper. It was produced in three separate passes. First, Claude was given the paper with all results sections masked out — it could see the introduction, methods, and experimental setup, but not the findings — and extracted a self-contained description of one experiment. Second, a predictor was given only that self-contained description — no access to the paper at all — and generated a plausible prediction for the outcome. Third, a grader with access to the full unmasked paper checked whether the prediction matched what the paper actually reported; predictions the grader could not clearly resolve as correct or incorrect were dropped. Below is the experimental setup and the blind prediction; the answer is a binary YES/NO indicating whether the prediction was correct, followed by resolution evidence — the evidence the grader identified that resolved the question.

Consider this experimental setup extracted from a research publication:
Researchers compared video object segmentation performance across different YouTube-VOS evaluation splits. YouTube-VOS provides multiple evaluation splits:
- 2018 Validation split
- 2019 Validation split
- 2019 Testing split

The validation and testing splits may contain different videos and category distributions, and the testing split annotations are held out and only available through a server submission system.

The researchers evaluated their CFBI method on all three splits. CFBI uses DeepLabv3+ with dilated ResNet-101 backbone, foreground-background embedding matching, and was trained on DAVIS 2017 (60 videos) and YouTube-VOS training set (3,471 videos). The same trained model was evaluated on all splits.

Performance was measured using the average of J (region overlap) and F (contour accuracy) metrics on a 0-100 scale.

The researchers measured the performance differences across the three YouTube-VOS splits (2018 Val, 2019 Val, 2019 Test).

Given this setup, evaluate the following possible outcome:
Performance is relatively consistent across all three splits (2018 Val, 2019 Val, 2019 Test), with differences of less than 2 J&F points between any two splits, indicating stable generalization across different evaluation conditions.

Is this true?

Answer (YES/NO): YES